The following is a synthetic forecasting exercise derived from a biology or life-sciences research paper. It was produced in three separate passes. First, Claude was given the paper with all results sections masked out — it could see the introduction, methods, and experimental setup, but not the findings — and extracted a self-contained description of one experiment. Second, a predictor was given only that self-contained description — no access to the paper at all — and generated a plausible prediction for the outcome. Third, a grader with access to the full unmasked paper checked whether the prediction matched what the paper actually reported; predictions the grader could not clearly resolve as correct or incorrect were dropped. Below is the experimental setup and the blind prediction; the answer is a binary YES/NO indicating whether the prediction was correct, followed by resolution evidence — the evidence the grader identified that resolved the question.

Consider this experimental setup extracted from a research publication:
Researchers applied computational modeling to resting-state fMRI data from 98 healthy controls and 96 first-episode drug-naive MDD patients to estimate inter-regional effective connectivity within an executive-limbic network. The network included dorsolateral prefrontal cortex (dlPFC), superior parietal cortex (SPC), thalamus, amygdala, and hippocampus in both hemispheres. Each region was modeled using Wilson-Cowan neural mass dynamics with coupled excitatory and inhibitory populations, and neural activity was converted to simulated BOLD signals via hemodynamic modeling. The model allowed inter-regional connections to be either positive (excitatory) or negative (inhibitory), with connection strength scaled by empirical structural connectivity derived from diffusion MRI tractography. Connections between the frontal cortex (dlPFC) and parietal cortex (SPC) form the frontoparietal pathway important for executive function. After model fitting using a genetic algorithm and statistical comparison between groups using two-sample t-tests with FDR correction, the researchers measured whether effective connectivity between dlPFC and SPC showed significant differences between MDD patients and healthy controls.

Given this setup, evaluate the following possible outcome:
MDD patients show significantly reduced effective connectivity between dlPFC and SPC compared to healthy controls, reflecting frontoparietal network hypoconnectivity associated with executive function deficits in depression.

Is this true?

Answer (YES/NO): YES